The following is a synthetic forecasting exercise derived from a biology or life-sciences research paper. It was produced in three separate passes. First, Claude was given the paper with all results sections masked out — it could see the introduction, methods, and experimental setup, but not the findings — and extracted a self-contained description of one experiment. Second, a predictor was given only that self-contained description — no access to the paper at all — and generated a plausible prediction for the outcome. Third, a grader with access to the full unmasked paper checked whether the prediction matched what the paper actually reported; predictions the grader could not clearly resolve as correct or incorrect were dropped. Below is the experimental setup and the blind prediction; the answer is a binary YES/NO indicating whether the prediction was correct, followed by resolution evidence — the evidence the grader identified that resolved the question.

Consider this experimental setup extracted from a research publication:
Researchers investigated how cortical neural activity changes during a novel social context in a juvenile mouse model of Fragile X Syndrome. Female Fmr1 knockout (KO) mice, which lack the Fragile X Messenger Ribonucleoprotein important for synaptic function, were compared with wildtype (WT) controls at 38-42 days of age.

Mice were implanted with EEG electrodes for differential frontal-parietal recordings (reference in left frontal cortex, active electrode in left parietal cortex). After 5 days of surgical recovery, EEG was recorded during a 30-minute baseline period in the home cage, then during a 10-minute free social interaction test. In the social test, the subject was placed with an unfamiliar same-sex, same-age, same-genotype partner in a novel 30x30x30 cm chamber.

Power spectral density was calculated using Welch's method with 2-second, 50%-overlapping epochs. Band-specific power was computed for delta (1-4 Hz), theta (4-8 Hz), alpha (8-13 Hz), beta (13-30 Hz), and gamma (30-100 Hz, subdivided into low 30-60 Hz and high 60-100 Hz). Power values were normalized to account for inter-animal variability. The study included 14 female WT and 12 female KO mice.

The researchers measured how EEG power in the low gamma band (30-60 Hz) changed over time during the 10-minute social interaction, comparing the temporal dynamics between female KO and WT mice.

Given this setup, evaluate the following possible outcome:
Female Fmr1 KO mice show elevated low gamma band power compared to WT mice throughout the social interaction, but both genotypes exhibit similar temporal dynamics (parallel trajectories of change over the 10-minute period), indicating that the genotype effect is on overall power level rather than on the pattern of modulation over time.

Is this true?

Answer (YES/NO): NO